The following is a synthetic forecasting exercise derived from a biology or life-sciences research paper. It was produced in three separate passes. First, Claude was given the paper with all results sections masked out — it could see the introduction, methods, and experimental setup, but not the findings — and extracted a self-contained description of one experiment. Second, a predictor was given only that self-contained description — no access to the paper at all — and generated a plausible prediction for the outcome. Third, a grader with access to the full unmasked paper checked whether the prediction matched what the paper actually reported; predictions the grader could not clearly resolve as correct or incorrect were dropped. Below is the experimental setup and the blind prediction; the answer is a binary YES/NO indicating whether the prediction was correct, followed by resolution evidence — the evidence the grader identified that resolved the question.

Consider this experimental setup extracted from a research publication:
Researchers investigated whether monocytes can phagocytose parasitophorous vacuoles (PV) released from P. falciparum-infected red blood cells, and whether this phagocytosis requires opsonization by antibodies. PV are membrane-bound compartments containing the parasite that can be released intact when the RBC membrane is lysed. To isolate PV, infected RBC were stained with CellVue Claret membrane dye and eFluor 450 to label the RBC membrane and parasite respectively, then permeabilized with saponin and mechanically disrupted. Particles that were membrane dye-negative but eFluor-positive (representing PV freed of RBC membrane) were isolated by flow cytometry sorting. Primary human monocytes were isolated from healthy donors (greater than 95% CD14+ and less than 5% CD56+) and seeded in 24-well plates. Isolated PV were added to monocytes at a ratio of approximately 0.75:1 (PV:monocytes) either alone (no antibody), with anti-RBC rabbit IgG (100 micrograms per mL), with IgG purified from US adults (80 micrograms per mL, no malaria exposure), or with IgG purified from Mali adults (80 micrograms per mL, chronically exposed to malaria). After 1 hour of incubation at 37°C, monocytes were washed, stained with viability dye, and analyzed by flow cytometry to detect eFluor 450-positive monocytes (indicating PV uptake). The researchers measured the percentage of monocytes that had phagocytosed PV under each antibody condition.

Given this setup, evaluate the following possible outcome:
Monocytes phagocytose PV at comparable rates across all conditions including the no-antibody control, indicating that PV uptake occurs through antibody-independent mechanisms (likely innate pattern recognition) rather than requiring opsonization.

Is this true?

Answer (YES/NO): NO